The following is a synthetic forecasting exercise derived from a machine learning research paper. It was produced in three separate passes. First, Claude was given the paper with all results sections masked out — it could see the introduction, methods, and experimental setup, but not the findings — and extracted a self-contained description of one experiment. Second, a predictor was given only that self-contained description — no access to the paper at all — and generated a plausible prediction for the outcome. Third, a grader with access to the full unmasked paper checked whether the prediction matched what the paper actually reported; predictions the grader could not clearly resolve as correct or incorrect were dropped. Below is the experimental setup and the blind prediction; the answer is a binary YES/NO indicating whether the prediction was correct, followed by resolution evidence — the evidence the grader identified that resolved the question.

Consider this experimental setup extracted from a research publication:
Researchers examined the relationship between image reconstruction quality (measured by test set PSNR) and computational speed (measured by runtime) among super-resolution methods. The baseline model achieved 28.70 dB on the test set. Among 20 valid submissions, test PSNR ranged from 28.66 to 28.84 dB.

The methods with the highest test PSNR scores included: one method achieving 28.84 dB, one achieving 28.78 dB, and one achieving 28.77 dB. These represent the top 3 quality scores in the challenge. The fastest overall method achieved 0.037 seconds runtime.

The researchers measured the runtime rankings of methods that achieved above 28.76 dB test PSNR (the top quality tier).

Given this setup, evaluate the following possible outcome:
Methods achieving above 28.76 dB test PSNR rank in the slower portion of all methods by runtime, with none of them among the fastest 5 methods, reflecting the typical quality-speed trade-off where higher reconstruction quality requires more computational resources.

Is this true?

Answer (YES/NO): NO